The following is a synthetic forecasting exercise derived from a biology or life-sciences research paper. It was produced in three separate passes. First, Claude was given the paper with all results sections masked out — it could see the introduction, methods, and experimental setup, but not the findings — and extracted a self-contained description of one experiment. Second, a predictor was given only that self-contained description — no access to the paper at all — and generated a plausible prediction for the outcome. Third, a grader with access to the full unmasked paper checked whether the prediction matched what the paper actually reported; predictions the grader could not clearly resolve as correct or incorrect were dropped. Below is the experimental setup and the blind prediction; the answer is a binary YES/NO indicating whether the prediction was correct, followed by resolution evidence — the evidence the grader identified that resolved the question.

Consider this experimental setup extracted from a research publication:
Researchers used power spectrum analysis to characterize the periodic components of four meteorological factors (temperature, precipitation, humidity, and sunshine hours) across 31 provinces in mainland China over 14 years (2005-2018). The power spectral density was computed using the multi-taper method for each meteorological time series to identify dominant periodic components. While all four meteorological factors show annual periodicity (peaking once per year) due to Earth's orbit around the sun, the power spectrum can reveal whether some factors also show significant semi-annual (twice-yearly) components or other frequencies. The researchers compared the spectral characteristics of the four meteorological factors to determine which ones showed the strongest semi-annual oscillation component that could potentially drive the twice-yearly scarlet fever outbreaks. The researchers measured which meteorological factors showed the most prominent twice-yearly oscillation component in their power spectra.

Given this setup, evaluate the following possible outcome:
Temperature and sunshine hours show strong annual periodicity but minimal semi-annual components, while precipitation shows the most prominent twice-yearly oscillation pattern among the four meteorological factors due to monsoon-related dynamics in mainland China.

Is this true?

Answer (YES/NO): NO